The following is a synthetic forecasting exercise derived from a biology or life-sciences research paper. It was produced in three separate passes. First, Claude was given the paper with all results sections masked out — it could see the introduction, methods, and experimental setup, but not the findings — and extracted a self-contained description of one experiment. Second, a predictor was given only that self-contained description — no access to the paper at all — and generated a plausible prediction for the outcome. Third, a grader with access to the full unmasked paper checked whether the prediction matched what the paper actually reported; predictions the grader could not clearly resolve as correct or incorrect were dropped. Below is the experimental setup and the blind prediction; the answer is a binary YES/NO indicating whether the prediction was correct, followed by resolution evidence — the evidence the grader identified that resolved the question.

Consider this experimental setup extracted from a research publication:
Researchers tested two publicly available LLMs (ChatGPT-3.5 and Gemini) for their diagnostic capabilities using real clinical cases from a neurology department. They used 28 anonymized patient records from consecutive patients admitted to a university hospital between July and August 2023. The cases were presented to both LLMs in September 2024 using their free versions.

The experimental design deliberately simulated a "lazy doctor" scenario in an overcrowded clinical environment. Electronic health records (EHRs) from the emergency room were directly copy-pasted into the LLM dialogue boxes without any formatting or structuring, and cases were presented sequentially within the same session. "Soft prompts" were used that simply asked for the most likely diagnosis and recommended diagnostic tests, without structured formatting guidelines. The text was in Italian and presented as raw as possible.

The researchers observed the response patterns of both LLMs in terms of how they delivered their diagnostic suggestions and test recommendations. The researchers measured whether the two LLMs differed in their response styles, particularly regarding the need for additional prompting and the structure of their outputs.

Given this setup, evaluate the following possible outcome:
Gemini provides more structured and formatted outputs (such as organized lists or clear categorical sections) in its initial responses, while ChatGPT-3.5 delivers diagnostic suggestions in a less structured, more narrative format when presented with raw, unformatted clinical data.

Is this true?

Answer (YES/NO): YES